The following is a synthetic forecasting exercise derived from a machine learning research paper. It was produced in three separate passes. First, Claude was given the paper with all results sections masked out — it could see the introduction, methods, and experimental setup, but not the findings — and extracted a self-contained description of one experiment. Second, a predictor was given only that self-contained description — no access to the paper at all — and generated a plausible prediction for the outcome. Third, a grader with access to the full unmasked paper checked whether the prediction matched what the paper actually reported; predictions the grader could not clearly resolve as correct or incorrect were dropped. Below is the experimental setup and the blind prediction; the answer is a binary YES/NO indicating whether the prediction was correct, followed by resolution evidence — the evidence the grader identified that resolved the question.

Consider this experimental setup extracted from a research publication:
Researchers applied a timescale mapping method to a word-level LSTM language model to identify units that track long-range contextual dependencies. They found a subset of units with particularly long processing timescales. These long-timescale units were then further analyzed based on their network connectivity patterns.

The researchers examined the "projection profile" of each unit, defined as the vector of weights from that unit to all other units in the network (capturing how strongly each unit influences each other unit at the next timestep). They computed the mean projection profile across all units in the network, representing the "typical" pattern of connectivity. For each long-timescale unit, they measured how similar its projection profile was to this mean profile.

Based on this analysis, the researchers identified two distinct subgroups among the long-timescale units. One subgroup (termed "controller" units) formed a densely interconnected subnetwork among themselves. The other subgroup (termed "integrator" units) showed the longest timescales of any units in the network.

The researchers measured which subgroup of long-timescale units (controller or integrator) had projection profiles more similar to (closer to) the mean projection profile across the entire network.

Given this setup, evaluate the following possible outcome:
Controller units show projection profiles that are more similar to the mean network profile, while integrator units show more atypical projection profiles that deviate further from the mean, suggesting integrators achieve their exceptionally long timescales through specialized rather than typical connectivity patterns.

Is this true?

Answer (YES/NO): NO